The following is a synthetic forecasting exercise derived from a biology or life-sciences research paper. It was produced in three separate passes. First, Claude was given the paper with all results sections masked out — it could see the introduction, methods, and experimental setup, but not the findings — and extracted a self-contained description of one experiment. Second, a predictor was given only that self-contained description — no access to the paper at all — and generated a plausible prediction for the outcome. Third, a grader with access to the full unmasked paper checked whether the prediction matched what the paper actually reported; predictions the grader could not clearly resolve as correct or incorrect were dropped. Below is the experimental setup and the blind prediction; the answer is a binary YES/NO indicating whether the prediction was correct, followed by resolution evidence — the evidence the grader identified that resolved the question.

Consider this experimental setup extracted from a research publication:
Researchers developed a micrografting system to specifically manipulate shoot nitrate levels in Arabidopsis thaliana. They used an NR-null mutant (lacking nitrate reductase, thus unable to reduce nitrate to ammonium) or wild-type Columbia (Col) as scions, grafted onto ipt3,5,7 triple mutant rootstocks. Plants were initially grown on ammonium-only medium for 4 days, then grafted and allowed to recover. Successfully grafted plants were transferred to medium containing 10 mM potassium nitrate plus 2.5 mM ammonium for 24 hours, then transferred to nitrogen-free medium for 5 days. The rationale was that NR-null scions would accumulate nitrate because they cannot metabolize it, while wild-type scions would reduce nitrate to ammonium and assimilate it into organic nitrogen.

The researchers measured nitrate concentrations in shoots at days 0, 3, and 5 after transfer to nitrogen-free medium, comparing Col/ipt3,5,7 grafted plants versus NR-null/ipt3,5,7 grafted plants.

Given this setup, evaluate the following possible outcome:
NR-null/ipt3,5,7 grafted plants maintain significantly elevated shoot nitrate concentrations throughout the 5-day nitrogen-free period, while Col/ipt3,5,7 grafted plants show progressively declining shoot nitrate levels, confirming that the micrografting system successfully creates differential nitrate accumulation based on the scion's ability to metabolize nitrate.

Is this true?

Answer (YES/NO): NO